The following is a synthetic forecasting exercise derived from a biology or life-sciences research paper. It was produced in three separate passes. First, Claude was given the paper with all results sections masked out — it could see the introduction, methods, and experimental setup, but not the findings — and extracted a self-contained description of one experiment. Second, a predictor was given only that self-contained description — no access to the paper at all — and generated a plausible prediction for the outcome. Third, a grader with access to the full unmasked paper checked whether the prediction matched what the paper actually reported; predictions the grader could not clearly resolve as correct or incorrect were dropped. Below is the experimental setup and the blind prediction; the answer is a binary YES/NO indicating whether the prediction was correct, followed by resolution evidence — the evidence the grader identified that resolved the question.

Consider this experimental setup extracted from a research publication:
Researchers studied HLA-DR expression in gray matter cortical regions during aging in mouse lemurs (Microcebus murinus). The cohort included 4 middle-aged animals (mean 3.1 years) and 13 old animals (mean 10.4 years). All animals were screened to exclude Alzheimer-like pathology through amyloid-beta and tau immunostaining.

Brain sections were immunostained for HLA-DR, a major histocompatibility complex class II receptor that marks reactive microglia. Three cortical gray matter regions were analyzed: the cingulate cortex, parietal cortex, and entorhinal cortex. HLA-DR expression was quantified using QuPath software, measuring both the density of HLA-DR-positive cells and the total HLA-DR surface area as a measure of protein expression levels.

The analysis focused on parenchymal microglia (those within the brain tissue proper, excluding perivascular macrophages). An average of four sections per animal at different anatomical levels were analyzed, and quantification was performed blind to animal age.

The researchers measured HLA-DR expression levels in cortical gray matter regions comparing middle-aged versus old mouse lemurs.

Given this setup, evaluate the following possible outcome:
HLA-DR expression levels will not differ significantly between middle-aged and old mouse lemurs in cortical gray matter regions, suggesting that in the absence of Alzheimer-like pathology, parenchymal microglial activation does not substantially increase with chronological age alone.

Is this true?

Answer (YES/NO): NO